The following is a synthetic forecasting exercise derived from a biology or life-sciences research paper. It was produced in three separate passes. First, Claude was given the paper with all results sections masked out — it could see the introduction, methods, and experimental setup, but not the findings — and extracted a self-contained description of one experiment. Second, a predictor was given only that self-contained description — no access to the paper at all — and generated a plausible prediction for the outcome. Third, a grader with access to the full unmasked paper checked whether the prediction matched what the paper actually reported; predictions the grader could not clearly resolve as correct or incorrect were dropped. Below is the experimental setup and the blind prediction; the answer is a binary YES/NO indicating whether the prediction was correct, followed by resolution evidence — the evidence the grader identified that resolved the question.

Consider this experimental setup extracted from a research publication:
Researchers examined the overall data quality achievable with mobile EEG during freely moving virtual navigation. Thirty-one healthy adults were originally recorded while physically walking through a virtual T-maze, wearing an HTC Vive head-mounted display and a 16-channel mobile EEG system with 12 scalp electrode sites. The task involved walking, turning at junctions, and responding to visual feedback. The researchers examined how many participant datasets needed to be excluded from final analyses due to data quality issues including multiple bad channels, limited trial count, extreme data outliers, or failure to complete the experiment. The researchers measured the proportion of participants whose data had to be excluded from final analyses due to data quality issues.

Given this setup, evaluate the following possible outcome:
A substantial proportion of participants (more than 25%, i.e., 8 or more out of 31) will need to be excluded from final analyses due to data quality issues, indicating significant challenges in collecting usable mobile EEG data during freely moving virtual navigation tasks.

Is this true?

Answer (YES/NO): YES